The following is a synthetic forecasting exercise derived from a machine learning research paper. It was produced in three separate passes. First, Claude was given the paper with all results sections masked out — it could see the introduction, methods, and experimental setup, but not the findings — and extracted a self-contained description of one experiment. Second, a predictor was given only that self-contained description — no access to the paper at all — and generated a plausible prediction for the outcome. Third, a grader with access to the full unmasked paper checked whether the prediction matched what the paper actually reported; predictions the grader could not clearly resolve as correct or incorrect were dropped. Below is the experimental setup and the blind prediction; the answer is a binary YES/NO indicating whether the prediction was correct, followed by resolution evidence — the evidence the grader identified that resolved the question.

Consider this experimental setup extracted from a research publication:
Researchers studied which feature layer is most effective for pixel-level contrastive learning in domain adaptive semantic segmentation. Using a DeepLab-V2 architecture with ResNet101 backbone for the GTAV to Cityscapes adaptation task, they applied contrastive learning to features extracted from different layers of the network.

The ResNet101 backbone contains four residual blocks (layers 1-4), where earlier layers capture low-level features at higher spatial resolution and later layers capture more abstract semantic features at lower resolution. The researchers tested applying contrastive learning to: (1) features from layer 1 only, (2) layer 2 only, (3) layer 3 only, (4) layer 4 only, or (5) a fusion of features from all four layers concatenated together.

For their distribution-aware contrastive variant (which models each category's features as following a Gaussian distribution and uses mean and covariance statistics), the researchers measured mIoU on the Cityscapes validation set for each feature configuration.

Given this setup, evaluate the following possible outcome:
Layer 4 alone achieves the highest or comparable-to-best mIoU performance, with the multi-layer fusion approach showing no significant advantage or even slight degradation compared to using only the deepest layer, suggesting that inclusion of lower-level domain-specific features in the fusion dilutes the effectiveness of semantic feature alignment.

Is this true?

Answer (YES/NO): YES